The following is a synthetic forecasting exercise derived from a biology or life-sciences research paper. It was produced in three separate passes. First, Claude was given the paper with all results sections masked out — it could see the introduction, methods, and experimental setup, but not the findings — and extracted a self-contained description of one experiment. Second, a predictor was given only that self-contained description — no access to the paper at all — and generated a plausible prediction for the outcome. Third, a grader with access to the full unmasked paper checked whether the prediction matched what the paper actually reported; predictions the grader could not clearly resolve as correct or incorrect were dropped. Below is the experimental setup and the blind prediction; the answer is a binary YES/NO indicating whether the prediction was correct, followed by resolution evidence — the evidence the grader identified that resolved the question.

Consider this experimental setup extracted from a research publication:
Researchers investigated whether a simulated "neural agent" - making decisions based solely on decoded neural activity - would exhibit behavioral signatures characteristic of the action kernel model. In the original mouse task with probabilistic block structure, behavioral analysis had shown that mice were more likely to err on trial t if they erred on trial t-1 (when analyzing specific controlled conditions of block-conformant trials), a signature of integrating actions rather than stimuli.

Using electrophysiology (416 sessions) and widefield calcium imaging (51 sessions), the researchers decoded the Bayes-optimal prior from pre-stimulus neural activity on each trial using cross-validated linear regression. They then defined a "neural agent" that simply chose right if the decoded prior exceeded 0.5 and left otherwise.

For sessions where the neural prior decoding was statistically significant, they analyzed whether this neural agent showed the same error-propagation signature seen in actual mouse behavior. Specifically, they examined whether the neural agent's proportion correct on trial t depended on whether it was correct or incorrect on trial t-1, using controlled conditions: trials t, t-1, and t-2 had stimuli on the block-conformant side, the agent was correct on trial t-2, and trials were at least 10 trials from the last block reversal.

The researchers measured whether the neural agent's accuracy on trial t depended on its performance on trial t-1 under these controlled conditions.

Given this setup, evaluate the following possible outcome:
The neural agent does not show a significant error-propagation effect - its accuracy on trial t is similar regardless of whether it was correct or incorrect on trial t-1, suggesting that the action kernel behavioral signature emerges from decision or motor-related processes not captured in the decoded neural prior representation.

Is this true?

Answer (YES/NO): NO